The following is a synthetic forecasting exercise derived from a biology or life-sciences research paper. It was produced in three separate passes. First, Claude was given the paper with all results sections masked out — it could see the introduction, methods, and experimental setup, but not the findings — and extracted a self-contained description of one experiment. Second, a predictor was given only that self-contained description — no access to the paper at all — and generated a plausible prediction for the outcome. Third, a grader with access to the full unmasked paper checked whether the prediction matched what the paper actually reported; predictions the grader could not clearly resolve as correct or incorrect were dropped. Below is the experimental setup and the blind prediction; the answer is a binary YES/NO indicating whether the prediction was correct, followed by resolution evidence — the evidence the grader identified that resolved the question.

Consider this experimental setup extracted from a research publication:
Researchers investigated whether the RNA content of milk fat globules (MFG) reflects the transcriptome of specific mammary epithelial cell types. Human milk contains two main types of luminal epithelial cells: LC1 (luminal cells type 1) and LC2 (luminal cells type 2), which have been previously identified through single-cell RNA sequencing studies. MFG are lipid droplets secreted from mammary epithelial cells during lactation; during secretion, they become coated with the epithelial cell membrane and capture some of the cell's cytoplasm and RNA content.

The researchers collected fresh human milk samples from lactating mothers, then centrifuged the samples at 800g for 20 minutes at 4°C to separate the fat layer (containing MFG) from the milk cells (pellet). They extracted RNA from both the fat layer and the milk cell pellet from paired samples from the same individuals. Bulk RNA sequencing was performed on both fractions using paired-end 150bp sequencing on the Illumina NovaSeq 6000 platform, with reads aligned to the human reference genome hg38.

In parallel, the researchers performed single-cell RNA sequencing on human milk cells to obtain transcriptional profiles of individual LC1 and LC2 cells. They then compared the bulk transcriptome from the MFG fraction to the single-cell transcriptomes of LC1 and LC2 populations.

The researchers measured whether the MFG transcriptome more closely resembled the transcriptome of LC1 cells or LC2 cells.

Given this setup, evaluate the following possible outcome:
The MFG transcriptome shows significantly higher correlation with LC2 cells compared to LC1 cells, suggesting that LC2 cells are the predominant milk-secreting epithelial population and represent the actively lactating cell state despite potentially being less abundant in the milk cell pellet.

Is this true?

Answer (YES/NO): YES